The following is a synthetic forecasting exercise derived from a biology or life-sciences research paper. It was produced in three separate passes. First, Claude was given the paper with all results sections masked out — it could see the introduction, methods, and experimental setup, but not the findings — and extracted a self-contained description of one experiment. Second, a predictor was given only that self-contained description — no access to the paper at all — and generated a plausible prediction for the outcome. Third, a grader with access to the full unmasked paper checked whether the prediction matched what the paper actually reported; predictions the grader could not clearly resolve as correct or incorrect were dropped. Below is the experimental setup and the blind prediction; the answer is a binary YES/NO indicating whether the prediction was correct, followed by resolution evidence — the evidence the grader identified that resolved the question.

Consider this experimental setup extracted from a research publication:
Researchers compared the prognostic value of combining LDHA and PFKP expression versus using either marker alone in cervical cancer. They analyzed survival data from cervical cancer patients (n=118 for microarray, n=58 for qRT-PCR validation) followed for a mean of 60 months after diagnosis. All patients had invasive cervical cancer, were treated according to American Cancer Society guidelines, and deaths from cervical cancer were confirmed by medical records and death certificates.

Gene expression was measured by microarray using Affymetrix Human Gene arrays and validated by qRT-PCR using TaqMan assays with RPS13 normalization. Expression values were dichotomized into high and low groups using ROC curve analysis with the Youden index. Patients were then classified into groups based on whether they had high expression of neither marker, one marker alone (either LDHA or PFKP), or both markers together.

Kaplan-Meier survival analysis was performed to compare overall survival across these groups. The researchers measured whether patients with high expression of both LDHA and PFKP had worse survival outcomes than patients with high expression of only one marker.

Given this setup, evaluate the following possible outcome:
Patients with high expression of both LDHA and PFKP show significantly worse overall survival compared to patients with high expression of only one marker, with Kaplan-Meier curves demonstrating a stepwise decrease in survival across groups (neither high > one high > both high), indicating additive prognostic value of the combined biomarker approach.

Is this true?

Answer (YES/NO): YES